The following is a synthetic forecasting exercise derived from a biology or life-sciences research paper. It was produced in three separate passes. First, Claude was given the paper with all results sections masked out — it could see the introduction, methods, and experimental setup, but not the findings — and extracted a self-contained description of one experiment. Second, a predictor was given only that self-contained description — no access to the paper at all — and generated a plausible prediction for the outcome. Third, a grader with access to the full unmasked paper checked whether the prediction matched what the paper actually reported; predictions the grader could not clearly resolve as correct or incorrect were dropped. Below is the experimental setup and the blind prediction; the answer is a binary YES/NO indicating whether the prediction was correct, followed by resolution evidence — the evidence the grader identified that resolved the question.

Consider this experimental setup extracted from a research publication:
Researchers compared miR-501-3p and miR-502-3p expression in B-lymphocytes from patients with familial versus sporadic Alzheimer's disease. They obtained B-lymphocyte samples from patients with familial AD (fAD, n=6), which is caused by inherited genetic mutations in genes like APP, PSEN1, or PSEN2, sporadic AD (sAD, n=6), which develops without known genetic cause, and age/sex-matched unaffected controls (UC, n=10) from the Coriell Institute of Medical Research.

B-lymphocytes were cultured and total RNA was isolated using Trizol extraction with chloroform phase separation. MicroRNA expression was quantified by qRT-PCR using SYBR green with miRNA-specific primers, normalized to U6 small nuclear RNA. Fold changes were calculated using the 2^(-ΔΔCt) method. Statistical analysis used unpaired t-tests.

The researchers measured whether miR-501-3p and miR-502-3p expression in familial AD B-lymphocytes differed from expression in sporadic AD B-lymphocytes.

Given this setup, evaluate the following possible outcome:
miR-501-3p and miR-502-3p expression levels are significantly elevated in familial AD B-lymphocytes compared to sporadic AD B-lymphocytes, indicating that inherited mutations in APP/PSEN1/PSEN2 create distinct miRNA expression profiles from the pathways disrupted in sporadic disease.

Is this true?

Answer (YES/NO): NO